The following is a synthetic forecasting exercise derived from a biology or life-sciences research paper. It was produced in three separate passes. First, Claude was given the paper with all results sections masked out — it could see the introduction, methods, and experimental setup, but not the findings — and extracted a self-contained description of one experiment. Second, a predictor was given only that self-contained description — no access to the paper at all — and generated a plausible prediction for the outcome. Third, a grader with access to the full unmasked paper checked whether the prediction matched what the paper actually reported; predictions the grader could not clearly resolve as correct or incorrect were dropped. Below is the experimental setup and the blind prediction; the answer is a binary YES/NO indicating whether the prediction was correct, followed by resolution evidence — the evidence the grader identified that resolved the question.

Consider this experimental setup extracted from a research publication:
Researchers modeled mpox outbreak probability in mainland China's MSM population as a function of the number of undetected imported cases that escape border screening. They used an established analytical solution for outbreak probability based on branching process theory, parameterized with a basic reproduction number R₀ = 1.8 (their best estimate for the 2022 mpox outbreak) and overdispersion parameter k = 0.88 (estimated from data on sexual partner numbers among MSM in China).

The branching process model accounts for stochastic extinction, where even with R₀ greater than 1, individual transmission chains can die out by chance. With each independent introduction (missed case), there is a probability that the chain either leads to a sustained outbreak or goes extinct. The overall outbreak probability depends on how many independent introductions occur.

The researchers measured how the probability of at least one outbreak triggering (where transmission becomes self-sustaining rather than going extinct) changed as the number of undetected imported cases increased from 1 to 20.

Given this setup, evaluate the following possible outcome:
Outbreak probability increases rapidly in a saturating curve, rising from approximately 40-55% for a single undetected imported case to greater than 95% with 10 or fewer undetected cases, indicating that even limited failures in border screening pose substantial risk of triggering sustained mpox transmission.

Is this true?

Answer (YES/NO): YES